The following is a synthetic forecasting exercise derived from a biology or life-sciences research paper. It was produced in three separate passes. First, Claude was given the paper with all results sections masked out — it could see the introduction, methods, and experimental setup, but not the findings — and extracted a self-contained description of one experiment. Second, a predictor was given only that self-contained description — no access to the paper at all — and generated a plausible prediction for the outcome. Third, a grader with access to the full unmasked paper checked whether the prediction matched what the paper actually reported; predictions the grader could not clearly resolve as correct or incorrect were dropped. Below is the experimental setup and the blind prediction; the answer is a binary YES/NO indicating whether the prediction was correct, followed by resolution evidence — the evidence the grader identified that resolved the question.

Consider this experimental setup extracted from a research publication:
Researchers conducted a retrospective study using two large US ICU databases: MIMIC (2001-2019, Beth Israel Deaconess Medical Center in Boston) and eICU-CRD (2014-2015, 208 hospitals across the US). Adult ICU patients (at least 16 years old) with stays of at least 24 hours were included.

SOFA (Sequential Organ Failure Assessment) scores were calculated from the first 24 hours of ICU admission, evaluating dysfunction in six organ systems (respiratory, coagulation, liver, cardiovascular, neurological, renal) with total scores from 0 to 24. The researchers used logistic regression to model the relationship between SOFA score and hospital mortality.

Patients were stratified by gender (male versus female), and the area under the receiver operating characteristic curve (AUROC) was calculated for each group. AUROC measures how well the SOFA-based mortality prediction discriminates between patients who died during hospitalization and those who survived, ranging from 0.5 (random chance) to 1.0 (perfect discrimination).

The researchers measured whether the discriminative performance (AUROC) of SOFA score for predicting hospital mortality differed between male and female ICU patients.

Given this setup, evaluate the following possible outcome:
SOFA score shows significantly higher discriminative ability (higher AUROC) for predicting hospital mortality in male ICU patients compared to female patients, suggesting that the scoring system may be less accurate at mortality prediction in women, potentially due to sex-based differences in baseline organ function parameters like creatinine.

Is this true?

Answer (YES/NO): YES